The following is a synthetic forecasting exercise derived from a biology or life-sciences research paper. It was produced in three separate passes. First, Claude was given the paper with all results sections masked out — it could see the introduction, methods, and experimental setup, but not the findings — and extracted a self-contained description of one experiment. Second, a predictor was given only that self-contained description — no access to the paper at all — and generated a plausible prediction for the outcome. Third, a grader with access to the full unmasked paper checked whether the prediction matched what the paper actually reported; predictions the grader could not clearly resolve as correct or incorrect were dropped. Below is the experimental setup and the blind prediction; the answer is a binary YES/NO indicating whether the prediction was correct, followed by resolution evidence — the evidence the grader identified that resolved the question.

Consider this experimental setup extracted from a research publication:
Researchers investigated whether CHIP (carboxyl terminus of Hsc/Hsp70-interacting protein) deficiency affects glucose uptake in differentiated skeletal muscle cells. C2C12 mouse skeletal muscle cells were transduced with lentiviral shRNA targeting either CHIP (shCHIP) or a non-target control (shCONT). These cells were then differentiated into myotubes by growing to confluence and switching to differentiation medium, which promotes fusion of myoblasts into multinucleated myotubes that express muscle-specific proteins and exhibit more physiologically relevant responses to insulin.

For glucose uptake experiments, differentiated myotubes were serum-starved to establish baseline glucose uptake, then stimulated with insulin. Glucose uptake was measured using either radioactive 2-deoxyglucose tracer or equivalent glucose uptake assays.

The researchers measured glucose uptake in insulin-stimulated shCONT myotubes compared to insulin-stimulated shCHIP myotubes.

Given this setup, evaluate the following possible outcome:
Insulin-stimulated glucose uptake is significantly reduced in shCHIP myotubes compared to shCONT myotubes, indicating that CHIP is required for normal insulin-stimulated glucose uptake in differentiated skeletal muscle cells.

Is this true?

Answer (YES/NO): YES